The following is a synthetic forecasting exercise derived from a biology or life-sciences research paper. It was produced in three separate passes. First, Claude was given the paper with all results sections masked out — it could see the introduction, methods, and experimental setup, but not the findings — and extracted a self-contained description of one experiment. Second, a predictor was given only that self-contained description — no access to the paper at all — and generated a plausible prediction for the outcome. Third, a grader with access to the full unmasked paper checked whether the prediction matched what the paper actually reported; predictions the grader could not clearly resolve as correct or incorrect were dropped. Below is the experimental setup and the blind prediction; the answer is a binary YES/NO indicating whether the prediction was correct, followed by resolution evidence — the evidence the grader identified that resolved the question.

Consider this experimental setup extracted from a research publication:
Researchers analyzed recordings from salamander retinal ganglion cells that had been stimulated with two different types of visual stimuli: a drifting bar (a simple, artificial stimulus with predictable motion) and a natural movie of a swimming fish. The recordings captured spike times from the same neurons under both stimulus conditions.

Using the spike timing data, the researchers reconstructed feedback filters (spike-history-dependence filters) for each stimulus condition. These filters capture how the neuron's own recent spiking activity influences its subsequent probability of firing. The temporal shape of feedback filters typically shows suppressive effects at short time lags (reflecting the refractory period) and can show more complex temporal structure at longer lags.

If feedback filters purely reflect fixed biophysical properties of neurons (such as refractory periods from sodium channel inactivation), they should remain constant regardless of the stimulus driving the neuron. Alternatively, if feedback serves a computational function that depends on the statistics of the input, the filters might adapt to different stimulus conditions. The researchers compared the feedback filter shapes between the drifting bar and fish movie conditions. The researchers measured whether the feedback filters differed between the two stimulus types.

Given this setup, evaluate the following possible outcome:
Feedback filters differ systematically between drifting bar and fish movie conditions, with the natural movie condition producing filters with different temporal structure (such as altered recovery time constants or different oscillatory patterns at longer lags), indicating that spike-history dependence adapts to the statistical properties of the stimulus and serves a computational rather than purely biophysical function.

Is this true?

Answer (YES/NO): YES